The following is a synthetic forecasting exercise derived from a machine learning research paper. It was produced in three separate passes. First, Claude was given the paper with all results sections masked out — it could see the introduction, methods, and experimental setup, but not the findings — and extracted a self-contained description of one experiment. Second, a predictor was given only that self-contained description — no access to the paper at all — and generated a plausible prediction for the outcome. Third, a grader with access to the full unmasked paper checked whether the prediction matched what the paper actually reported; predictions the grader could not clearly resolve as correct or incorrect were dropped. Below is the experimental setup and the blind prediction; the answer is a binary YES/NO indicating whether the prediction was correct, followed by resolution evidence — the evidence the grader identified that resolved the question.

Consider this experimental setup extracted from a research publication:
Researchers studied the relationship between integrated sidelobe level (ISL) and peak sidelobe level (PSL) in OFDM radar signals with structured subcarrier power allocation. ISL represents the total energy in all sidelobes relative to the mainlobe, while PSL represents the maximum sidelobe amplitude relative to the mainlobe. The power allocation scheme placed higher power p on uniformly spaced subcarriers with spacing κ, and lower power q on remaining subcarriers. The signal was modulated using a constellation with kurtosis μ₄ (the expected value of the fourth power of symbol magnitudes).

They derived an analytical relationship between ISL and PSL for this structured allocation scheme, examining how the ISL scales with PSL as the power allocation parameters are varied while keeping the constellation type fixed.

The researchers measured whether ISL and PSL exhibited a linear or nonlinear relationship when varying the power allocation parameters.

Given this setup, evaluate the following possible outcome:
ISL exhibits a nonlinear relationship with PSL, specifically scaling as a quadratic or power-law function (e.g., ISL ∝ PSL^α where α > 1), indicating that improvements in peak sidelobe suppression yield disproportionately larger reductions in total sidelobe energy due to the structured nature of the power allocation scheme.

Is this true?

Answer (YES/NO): NO